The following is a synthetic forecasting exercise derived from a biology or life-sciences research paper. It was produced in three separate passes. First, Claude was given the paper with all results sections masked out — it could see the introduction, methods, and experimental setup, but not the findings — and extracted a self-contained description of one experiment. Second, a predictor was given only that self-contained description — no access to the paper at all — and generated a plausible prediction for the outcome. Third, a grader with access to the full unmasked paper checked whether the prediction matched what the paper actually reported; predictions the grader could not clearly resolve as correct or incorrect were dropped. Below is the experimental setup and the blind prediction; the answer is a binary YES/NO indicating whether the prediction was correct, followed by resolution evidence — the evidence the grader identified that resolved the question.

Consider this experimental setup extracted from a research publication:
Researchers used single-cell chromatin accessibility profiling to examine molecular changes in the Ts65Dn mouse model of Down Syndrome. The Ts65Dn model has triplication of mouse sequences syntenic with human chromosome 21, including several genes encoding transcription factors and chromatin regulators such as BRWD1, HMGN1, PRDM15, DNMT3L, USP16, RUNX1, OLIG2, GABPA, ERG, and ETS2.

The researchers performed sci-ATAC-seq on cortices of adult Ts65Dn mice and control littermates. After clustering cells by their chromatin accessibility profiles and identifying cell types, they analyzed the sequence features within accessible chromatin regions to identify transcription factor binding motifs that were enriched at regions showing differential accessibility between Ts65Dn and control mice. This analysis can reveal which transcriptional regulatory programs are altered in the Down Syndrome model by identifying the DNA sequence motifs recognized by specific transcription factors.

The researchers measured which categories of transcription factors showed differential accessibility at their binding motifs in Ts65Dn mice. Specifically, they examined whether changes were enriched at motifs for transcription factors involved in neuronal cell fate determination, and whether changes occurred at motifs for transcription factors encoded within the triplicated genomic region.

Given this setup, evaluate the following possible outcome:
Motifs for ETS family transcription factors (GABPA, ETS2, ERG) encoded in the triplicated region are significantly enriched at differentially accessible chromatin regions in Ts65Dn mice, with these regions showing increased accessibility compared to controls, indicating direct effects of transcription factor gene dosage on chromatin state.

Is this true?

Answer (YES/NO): NO